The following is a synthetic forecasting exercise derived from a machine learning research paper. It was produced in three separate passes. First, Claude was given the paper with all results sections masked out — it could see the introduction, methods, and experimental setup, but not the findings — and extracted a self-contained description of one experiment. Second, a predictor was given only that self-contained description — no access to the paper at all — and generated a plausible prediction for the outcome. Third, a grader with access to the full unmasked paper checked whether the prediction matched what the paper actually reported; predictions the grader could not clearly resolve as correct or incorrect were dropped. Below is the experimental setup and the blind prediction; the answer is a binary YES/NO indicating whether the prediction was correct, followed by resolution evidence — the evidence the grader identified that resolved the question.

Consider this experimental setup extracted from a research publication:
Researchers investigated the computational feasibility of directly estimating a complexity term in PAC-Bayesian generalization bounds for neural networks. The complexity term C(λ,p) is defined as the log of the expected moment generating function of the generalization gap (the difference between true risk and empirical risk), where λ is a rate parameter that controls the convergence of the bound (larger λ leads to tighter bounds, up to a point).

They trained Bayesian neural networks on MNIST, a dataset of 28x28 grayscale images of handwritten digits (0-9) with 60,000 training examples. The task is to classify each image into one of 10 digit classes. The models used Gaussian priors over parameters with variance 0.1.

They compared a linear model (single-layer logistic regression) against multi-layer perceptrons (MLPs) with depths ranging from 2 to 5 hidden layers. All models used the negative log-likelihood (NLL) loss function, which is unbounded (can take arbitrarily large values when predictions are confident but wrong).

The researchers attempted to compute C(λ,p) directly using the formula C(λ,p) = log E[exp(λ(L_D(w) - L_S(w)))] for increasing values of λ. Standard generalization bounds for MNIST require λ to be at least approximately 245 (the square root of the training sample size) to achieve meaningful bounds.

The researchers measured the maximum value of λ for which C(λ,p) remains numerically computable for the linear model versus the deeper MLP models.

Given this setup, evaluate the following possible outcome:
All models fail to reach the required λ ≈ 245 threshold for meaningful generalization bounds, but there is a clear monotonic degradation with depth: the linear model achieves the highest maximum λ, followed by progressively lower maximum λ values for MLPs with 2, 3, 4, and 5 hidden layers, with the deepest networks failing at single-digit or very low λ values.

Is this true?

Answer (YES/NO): NO